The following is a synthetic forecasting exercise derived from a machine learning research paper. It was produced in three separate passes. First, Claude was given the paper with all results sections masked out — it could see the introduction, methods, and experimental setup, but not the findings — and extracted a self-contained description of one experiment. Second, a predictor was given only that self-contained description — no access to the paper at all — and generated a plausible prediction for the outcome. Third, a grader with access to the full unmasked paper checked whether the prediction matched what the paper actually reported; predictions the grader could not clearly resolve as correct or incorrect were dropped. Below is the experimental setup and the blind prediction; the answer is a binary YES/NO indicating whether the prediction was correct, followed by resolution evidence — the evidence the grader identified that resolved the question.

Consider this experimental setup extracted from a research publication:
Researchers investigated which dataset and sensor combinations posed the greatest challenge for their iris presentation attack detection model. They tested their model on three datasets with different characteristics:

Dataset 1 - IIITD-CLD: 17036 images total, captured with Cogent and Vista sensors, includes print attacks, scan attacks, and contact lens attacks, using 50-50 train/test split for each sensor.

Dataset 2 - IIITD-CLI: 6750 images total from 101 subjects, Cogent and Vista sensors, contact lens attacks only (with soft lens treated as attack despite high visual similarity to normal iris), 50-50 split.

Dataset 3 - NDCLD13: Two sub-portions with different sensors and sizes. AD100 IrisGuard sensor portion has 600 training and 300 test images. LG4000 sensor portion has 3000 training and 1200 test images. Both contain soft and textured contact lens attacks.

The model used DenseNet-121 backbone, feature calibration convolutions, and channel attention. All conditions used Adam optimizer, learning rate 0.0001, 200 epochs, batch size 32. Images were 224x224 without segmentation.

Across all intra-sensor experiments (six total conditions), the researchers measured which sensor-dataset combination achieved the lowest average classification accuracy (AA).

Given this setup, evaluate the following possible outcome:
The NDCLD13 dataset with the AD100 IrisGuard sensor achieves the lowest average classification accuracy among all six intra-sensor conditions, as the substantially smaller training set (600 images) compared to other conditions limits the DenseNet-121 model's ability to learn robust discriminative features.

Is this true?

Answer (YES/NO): YES